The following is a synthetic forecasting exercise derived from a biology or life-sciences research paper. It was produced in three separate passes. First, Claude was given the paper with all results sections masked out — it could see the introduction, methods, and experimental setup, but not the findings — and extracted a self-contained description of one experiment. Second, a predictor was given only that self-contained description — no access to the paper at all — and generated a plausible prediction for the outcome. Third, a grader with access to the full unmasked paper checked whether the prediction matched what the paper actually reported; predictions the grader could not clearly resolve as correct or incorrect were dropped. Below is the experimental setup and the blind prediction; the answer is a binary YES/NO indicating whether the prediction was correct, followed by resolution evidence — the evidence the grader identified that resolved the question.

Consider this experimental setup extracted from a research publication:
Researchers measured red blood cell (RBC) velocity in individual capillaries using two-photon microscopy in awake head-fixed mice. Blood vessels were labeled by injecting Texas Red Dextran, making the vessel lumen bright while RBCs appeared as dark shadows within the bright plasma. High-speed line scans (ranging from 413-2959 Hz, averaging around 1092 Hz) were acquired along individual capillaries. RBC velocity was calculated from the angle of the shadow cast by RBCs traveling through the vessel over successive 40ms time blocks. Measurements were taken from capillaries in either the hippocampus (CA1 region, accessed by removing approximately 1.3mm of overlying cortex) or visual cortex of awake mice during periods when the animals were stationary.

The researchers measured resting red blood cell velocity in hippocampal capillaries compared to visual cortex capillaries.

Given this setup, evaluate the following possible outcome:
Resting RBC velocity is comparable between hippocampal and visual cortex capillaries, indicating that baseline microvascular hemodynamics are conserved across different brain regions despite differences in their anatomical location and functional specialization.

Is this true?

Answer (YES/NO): NO